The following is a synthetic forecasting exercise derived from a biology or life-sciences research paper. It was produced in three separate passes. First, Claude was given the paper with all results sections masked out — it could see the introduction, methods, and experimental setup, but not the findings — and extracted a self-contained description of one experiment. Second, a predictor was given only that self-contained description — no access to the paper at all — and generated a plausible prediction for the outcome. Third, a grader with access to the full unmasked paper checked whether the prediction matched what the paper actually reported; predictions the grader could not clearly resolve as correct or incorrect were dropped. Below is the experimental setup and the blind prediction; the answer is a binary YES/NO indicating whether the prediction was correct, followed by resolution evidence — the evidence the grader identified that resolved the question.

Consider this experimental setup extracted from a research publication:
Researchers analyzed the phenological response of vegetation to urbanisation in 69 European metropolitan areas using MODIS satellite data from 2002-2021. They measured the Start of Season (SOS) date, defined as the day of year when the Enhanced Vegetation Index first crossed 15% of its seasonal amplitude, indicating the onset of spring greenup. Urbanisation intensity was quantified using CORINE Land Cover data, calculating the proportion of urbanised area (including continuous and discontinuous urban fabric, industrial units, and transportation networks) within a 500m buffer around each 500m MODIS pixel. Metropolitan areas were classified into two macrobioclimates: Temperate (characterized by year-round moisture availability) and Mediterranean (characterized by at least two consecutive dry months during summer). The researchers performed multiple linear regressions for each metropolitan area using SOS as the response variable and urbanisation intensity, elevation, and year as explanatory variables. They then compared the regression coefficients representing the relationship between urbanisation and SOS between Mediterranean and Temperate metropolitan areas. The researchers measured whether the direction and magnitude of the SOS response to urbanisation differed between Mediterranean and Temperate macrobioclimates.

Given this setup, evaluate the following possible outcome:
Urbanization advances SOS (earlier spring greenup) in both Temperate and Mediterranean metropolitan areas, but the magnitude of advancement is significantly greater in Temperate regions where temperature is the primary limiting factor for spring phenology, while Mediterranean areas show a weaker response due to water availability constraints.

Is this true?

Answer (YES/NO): NO